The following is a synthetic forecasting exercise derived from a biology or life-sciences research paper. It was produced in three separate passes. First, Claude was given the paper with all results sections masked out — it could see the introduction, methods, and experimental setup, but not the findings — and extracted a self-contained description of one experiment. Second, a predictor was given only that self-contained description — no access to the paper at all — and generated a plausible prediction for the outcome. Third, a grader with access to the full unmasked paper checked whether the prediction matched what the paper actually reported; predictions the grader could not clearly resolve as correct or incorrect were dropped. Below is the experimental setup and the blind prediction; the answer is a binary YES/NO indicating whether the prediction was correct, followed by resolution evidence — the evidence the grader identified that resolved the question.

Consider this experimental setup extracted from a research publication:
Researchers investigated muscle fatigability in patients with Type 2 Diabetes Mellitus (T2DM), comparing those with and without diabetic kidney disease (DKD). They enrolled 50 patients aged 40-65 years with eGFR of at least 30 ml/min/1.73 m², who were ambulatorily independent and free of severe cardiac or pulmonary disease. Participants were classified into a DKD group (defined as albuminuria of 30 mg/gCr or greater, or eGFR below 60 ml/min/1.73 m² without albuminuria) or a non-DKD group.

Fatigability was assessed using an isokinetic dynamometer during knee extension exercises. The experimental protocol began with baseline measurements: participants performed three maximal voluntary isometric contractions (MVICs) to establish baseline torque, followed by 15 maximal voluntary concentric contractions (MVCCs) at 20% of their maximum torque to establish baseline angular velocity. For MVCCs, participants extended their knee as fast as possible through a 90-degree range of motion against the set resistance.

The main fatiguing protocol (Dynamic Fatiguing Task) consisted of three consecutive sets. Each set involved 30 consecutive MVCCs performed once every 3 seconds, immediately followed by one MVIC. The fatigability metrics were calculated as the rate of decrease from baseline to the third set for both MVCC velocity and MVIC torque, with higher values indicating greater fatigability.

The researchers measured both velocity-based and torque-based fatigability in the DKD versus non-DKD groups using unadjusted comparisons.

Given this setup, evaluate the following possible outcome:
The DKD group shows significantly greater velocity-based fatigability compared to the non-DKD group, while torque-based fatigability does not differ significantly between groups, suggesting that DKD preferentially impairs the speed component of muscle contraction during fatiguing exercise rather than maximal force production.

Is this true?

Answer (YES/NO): YES